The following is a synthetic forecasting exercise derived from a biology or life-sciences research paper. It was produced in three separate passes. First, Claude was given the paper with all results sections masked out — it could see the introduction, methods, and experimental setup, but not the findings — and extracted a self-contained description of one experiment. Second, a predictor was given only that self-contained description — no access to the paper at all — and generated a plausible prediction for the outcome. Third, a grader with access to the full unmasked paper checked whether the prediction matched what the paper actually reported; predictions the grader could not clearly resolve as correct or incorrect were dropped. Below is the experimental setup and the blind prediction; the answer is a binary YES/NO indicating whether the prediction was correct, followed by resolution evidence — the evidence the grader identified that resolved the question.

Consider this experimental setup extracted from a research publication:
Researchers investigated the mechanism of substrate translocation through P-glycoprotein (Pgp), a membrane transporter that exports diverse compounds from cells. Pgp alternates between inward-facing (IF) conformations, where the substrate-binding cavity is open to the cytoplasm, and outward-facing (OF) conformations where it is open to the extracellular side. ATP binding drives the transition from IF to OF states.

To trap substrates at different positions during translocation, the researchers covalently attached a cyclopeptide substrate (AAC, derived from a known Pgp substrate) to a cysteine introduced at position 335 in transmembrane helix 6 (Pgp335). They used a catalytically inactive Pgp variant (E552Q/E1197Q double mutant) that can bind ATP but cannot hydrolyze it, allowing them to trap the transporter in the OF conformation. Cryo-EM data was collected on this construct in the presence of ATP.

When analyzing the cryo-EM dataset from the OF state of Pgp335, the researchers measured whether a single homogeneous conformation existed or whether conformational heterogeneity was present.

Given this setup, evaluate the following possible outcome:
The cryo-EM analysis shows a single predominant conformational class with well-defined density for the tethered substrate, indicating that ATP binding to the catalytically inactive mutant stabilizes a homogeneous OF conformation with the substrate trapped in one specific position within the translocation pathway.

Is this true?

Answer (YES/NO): NO